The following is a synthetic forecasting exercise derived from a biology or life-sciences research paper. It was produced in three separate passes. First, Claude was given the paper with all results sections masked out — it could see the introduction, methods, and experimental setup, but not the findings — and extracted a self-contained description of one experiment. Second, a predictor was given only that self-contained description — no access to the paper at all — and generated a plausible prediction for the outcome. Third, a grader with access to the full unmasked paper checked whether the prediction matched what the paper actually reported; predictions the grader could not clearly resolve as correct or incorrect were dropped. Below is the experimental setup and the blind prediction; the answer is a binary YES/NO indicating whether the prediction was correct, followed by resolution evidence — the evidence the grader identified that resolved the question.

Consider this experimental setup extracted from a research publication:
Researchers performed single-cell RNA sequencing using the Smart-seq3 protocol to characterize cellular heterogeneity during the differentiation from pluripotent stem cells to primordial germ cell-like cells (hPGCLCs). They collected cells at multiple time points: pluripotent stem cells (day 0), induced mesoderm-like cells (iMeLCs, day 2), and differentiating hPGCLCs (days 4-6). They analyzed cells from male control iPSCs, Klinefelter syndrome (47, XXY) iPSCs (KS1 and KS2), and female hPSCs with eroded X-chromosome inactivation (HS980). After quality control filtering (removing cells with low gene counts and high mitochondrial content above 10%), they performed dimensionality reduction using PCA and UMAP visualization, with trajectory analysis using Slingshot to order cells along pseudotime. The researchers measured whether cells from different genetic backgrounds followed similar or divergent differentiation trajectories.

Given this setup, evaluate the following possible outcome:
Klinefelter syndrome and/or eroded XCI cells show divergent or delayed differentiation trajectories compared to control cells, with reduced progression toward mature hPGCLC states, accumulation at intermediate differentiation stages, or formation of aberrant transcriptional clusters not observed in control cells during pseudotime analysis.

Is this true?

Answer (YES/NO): YES